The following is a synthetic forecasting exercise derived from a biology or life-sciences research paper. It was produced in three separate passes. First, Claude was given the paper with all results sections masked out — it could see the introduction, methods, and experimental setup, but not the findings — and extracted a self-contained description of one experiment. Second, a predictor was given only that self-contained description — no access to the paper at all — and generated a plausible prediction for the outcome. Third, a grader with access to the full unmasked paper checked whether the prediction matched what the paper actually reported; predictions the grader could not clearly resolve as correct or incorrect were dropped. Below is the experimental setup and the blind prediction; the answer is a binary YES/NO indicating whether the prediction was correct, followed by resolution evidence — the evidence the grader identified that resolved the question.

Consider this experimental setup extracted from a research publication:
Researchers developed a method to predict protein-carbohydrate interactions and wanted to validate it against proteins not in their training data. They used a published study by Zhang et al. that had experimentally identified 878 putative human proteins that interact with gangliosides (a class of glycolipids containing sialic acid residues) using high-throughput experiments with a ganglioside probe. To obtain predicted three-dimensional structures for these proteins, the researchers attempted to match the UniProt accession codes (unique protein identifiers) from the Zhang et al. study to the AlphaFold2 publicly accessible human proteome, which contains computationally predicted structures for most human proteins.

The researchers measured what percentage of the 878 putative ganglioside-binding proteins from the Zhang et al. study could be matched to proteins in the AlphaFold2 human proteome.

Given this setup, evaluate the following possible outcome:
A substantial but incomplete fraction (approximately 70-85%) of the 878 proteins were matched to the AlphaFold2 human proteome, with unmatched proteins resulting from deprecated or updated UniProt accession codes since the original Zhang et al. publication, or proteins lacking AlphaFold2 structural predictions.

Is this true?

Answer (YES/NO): NO